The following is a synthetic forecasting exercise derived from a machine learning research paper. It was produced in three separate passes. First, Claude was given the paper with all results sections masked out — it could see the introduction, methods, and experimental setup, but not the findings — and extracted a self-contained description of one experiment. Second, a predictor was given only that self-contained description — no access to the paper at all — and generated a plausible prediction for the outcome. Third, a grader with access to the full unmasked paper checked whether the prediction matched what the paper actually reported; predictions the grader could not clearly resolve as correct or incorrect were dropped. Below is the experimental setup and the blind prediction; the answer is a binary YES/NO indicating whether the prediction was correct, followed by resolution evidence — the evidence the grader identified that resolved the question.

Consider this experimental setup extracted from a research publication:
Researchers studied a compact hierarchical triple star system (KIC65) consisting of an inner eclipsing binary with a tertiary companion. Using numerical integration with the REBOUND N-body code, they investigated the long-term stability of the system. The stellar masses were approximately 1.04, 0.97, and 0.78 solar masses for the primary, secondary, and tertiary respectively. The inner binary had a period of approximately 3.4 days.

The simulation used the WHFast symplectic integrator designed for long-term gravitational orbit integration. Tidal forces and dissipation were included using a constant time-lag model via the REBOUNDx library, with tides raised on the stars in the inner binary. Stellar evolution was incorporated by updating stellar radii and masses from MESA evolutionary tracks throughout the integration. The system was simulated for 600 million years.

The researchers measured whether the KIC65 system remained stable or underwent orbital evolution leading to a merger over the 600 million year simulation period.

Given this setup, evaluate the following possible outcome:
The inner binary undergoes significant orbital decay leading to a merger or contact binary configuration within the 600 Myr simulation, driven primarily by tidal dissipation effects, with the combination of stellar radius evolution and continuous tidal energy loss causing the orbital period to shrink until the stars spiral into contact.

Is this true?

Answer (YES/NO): NO